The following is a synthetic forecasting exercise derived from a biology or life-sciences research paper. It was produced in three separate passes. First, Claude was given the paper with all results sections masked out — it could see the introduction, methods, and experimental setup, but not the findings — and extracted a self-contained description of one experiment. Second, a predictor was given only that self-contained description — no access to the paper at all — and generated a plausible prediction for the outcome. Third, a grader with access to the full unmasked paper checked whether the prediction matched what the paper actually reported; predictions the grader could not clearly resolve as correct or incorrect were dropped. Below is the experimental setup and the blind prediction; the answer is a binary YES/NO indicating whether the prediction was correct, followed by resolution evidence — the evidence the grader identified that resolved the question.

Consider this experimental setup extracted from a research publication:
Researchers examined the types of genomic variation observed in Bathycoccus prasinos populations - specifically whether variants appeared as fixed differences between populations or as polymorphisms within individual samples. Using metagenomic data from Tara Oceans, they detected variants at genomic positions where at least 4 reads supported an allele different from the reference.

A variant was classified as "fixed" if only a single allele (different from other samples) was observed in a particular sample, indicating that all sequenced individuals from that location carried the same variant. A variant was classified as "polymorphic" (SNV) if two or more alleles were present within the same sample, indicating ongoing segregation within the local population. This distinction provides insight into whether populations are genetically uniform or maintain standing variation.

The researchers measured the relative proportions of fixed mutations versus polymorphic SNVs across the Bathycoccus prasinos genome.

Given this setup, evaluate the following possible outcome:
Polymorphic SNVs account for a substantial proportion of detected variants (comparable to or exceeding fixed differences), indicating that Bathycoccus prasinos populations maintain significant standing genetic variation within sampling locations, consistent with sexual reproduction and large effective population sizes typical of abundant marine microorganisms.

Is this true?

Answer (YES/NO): YES